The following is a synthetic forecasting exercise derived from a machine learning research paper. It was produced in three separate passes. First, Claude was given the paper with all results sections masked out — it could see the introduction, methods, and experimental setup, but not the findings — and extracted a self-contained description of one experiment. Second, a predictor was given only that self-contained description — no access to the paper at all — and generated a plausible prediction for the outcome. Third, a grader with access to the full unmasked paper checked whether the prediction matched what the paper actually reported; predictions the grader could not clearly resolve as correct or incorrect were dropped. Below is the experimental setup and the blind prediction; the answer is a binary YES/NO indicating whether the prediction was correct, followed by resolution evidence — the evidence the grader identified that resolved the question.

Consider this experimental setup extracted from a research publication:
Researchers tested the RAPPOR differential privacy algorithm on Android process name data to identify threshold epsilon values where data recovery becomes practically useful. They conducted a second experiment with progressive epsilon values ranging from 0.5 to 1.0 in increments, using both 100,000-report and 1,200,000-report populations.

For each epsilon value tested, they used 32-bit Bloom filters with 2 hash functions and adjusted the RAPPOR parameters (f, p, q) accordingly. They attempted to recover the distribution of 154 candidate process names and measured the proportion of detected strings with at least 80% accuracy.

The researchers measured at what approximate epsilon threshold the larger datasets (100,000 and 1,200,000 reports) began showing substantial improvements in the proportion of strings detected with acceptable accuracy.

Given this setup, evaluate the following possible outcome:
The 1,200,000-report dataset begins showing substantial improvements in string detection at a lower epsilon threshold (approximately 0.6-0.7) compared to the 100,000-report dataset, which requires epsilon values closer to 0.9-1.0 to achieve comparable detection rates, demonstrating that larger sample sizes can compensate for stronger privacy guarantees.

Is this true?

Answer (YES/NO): NO